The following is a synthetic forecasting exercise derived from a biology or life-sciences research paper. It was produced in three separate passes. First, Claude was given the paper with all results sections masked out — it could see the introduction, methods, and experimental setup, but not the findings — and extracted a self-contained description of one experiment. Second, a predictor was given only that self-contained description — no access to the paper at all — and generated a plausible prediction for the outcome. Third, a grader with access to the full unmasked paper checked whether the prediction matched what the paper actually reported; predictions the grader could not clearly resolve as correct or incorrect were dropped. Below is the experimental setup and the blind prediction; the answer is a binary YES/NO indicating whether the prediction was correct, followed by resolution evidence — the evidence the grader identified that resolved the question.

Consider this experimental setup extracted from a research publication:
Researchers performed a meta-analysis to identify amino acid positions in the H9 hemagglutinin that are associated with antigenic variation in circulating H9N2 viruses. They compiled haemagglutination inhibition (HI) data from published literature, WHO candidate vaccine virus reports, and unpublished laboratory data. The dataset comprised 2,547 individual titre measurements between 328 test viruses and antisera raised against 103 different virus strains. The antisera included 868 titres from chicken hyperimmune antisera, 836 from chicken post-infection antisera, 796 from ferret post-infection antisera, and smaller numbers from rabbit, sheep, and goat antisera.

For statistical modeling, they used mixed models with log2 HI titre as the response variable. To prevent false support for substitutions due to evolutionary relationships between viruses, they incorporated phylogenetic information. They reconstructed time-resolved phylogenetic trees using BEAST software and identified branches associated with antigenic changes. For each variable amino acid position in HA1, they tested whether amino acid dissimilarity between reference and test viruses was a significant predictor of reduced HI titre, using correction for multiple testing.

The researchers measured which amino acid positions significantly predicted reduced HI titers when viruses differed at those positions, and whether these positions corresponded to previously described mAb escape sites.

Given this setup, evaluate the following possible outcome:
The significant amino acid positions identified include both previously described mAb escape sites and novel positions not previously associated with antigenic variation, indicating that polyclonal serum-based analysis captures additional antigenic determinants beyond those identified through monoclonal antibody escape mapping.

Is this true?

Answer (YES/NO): YES